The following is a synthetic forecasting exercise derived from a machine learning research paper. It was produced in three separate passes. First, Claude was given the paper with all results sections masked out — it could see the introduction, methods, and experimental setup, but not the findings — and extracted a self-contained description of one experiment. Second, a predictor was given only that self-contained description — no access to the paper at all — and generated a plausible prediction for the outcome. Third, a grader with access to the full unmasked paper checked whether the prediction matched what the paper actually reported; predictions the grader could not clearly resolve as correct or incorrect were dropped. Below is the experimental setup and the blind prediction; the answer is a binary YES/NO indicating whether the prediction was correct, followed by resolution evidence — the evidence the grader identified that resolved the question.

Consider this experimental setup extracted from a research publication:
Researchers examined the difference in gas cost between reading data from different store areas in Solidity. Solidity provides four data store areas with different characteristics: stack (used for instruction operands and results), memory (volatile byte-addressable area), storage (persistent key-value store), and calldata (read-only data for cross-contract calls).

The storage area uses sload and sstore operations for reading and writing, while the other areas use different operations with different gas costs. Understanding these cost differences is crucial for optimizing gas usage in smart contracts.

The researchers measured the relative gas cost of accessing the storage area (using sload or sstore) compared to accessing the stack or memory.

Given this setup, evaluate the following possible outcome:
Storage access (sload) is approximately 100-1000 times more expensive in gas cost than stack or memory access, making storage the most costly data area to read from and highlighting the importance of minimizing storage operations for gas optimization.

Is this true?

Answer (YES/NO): NO